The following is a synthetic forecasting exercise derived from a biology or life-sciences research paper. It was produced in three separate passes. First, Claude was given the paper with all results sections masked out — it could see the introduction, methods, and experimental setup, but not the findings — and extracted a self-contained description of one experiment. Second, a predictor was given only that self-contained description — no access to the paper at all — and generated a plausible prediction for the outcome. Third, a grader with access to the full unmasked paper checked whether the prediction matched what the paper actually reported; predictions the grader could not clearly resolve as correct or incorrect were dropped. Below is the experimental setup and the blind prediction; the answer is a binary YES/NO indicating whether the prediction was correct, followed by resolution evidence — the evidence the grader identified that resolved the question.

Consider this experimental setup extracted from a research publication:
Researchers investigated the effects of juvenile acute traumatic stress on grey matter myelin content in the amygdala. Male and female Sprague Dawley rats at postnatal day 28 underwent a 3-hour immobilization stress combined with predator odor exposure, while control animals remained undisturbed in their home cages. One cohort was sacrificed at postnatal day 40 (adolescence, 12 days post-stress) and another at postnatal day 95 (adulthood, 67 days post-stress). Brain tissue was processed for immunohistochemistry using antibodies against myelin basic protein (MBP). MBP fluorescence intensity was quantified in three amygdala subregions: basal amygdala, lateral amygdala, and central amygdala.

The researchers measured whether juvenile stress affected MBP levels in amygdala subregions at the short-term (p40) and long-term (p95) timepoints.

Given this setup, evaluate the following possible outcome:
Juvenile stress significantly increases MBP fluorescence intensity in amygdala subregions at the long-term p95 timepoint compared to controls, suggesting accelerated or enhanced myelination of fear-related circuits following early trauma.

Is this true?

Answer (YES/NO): NO